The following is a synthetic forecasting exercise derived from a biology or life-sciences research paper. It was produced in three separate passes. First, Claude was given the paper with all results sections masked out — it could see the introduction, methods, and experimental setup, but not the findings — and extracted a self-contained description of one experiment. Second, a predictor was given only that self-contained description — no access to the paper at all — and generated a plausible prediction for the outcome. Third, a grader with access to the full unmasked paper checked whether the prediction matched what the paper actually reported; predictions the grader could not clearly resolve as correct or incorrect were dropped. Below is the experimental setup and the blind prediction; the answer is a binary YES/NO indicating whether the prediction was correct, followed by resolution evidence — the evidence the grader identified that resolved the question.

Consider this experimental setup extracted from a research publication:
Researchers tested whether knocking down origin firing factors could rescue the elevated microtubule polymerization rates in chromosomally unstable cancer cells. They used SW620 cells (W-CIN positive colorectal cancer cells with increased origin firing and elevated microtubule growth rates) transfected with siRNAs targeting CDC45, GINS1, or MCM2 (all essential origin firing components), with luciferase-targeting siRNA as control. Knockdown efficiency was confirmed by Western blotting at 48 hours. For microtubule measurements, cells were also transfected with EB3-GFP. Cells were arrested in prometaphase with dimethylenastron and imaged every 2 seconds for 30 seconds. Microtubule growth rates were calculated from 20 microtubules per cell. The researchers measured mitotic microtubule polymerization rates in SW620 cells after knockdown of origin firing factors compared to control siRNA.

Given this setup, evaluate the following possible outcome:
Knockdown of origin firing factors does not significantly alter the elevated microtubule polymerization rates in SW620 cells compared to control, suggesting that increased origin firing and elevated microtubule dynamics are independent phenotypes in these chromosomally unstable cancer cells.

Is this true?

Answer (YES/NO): NO